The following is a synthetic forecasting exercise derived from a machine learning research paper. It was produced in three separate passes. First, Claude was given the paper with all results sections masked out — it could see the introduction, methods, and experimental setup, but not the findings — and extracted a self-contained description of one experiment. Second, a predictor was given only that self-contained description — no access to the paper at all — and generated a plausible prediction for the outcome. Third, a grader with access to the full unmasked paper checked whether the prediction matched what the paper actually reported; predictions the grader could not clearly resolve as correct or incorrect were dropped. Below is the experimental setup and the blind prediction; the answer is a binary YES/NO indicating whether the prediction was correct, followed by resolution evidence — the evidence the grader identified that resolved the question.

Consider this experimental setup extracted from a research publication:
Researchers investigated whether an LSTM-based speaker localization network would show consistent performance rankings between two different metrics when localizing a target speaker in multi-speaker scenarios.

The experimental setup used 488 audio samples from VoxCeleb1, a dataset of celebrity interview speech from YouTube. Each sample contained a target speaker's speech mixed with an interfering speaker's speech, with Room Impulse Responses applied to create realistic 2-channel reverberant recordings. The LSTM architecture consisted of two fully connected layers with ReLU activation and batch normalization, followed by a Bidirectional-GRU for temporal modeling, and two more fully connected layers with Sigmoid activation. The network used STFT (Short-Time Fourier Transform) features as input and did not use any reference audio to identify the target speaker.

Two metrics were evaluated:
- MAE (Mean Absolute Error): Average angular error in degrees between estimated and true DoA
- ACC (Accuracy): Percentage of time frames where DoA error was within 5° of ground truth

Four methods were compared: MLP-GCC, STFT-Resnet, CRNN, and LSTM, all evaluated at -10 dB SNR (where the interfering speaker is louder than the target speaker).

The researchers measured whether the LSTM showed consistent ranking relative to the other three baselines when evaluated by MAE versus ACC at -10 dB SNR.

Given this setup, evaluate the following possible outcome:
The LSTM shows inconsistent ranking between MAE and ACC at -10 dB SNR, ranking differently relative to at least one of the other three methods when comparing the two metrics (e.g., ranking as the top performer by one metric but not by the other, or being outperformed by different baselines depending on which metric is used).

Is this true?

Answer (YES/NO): YES